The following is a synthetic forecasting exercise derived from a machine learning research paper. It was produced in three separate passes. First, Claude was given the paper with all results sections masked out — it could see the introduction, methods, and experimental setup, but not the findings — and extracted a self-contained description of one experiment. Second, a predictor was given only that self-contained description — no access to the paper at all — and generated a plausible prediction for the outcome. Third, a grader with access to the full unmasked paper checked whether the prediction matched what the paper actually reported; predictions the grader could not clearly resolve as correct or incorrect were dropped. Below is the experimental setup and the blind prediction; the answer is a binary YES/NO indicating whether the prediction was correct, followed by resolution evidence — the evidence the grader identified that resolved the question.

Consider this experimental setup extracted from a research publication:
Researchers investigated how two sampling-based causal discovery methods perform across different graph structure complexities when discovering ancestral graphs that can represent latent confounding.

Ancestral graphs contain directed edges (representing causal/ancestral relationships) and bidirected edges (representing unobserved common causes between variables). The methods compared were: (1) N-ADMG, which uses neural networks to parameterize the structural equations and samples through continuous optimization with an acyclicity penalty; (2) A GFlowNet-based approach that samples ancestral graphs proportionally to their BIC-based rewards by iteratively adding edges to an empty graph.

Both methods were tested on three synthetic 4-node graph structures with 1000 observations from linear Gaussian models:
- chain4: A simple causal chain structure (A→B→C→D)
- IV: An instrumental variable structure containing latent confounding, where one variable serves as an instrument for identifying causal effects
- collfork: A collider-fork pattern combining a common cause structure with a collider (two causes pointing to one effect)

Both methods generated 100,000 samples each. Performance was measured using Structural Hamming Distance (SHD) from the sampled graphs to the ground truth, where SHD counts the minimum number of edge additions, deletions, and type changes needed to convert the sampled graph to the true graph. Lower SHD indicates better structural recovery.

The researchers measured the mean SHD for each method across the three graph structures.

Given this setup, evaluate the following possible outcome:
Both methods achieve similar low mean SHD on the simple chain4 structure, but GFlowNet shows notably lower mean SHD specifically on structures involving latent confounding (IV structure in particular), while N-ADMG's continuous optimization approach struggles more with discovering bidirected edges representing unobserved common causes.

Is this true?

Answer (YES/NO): NO